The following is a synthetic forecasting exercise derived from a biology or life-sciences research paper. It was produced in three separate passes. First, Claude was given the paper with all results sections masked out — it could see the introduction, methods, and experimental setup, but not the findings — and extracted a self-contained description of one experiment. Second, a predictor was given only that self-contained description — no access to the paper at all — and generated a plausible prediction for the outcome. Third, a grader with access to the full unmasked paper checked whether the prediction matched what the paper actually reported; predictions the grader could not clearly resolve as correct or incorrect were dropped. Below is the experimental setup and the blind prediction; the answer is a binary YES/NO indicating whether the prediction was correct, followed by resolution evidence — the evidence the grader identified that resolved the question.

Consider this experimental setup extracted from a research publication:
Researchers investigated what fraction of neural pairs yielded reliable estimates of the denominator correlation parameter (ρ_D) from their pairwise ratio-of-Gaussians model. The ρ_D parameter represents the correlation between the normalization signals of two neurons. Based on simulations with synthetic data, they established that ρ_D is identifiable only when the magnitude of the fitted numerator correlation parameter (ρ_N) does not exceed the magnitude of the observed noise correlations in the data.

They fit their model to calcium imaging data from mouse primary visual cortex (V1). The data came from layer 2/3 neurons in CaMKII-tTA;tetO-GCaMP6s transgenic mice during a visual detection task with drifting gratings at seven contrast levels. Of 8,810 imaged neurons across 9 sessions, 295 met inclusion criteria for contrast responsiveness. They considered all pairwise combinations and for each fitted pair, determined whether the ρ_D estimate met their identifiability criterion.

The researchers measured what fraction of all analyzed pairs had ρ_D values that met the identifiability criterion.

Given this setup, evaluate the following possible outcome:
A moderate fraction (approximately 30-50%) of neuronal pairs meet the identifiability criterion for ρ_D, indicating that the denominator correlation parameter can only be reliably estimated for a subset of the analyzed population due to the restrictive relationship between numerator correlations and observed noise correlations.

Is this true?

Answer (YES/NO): NO